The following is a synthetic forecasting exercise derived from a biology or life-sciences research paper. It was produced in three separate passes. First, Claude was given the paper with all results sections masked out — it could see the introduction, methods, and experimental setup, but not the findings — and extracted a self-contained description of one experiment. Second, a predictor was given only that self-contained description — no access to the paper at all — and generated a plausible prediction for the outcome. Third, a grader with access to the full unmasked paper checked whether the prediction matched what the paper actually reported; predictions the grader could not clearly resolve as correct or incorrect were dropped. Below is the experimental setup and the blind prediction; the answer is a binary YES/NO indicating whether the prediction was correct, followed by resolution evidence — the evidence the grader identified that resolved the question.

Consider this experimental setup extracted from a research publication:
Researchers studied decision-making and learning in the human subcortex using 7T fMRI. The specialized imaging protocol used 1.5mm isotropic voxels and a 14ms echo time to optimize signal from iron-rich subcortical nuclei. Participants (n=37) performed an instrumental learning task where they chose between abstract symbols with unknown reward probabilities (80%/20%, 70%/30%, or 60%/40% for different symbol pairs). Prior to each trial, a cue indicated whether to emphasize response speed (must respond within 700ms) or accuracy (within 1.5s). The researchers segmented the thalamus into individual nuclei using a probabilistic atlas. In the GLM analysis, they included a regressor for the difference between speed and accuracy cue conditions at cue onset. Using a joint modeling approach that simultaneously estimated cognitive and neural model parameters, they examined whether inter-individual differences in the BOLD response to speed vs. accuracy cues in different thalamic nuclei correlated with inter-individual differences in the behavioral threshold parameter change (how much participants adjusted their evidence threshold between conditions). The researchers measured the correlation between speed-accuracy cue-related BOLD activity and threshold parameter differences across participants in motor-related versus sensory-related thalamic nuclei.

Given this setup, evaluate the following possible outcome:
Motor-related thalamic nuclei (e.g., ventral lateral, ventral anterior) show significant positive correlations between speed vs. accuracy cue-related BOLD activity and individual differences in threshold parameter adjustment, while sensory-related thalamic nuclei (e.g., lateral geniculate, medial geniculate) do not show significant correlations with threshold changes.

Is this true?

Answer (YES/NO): NO